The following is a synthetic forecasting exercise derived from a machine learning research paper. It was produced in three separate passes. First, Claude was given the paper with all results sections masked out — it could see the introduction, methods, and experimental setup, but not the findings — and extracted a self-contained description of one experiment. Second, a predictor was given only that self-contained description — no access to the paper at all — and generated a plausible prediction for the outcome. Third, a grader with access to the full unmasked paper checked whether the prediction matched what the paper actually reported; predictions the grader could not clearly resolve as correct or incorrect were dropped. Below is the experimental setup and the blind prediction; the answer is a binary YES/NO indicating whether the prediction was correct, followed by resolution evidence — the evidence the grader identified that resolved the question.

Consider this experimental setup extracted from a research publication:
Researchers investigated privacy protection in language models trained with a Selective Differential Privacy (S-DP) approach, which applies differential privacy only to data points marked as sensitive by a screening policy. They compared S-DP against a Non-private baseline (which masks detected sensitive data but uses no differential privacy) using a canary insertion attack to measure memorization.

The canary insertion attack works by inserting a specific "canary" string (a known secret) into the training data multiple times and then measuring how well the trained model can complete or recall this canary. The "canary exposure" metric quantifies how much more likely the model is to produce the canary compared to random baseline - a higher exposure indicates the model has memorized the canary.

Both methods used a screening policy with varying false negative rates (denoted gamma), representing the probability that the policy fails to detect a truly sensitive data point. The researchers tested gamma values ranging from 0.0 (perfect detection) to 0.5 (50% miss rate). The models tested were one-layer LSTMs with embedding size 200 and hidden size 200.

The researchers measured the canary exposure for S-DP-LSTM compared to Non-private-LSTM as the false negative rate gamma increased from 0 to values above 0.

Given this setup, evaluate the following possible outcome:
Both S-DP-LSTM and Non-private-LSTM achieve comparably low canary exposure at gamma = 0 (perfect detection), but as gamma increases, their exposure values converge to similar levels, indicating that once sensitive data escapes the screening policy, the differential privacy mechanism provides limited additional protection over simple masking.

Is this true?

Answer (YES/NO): YES